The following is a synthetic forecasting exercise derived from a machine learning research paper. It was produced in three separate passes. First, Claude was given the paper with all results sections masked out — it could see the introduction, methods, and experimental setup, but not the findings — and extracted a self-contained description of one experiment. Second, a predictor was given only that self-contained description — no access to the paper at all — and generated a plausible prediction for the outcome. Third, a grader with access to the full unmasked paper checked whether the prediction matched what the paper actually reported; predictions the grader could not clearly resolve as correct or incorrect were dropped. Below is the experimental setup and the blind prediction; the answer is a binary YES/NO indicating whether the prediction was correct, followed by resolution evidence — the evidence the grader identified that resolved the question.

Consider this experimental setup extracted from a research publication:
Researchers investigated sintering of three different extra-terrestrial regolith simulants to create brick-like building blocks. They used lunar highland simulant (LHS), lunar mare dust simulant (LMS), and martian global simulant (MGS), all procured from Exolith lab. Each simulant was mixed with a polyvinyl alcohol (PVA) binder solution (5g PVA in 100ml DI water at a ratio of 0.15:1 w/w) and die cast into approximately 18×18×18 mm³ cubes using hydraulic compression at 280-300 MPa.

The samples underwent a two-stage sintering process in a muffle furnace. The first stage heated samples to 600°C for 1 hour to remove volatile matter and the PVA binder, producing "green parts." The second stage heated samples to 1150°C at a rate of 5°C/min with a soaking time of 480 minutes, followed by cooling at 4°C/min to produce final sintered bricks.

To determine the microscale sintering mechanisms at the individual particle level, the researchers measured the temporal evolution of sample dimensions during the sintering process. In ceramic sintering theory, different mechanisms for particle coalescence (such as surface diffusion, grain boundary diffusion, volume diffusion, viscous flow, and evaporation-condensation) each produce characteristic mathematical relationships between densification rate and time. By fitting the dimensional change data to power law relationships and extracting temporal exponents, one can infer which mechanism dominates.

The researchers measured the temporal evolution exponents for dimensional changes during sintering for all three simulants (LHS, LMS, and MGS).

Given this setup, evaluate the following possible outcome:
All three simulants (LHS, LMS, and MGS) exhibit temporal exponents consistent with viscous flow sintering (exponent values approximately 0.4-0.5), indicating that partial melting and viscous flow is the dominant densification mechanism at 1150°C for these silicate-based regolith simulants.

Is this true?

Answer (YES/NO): NO